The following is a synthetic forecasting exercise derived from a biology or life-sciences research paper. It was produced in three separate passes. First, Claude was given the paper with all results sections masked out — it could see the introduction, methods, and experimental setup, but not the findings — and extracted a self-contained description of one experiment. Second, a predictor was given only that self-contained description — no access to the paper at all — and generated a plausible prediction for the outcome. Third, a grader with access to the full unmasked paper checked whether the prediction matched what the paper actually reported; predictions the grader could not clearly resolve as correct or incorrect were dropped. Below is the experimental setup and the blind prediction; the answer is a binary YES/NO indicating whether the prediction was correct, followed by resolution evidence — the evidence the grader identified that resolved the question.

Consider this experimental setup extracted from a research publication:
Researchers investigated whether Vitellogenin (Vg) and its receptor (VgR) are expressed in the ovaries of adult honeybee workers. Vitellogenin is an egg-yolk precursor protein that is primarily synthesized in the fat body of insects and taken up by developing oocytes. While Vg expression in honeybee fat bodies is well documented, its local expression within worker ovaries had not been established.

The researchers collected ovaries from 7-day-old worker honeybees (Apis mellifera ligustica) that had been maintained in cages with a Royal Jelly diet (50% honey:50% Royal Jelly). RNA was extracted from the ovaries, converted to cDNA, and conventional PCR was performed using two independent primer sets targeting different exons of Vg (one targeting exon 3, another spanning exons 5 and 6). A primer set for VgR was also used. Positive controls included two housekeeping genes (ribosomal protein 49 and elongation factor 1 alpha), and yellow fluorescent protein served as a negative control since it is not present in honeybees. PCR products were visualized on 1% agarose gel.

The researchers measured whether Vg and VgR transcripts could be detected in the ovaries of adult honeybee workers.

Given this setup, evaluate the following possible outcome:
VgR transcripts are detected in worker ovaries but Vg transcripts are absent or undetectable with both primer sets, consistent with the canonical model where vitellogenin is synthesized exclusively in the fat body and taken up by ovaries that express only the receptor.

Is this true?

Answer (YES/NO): NO